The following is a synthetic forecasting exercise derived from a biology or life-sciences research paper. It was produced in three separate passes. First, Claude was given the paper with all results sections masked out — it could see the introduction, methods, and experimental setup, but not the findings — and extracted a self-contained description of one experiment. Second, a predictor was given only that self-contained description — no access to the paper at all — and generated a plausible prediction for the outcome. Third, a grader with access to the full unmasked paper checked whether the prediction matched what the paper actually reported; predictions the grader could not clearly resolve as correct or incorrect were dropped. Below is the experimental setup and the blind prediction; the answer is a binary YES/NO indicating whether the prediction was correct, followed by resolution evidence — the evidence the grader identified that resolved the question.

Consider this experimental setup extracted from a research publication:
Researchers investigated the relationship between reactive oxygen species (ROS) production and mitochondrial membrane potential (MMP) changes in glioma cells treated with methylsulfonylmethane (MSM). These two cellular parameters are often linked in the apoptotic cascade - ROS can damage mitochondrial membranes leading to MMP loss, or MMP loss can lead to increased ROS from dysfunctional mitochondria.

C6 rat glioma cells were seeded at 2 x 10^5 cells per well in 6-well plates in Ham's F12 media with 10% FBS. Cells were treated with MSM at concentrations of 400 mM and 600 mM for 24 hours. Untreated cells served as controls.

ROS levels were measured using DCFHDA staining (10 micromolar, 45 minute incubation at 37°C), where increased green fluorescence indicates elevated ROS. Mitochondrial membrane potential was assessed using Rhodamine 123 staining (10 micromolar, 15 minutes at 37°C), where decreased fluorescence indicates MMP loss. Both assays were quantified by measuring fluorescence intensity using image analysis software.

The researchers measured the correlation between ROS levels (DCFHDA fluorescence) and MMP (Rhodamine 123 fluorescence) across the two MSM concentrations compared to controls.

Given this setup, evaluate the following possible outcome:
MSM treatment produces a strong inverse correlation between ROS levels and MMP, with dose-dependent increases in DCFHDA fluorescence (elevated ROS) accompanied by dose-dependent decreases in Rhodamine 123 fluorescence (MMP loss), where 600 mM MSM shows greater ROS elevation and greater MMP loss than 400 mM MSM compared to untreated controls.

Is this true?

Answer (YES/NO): YES